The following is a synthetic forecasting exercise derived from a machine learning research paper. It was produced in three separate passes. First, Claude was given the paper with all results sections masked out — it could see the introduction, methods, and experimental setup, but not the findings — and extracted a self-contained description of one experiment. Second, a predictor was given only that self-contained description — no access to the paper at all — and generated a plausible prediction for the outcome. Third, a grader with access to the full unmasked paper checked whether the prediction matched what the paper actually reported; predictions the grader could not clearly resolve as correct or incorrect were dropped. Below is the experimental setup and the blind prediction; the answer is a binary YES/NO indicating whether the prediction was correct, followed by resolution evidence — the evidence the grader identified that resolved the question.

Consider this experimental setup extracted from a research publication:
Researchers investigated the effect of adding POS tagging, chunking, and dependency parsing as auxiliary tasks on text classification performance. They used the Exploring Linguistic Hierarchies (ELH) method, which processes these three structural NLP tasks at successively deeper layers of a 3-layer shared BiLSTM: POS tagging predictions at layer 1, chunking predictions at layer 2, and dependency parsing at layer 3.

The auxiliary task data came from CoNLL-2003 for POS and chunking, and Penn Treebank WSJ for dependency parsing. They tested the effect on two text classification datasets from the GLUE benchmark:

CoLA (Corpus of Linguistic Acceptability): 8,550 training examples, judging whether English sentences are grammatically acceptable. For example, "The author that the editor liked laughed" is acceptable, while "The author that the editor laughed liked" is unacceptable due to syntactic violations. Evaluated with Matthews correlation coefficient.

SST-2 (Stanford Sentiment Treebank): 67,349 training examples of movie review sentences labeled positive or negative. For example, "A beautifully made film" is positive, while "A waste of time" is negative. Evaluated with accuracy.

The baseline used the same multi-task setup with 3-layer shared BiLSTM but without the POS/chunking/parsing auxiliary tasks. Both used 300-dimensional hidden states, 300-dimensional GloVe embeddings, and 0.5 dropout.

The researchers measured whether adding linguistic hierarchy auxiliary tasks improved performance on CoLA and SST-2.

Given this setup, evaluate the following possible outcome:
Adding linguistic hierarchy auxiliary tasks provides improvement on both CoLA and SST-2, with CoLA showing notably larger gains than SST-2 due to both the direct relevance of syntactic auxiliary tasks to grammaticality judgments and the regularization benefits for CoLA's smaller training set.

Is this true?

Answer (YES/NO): NO